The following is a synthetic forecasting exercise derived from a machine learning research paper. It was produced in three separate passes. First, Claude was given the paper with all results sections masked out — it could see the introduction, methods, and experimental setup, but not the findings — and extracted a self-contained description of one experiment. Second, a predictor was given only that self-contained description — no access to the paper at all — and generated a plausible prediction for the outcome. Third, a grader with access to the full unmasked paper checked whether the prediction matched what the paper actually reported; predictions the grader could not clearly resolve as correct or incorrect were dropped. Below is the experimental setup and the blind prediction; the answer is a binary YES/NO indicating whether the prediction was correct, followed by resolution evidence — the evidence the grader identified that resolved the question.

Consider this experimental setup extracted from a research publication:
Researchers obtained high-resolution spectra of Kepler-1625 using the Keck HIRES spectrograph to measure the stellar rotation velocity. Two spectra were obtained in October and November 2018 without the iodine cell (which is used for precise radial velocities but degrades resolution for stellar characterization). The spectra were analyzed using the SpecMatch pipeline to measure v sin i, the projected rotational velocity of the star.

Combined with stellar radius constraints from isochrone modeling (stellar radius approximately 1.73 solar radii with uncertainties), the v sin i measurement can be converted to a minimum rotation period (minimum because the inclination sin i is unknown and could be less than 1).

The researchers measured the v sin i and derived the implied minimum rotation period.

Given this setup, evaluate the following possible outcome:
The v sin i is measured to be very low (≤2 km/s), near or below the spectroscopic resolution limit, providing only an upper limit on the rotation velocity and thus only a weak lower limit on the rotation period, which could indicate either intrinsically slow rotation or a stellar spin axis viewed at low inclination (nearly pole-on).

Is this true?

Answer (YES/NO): NO